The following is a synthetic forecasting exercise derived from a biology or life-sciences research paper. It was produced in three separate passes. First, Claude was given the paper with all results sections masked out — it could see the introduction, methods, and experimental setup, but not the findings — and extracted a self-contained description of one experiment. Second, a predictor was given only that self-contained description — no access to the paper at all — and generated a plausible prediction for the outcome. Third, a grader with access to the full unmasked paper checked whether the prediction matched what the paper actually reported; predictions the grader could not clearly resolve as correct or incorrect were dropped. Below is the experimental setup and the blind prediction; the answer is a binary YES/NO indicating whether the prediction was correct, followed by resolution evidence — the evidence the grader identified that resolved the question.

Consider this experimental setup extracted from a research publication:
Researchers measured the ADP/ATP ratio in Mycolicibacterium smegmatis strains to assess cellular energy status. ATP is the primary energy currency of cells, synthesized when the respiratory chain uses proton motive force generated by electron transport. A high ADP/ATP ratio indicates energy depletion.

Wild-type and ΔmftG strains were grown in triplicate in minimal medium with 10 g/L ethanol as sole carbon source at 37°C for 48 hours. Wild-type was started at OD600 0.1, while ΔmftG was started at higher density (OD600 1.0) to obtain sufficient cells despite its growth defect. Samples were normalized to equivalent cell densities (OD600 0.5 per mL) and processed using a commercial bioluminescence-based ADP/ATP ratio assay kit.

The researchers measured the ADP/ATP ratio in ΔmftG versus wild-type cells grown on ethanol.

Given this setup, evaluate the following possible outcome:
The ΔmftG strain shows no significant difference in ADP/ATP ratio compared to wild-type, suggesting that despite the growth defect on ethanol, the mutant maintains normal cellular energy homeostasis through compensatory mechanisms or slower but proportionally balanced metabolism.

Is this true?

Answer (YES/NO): NO